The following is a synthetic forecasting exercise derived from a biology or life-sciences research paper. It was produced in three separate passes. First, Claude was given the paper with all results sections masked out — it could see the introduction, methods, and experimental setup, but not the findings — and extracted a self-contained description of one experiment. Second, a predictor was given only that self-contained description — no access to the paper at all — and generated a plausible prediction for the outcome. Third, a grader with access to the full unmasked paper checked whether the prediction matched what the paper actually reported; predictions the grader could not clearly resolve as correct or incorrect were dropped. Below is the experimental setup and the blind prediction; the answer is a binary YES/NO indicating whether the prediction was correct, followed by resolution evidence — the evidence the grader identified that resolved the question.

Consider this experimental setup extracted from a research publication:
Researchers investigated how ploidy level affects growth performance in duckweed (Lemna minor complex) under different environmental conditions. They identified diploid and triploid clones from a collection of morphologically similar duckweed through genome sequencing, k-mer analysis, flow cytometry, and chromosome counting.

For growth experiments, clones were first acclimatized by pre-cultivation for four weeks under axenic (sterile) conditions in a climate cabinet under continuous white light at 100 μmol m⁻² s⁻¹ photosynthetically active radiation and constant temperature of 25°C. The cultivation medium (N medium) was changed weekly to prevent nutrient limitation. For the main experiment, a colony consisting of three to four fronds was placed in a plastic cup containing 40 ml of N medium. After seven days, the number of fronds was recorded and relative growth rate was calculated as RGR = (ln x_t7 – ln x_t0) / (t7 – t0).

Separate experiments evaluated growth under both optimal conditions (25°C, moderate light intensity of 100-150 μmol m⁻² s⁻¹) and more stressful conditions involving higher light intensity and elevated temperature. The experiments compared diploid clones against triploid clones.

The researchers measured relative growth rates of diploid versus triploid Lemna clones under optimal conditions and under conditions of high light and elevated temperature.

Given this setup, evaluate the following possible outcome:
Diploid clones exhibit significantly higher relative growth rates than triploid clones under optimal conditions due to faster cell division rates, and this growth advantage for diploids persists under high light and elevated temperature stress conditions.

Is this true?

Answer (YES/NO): NO